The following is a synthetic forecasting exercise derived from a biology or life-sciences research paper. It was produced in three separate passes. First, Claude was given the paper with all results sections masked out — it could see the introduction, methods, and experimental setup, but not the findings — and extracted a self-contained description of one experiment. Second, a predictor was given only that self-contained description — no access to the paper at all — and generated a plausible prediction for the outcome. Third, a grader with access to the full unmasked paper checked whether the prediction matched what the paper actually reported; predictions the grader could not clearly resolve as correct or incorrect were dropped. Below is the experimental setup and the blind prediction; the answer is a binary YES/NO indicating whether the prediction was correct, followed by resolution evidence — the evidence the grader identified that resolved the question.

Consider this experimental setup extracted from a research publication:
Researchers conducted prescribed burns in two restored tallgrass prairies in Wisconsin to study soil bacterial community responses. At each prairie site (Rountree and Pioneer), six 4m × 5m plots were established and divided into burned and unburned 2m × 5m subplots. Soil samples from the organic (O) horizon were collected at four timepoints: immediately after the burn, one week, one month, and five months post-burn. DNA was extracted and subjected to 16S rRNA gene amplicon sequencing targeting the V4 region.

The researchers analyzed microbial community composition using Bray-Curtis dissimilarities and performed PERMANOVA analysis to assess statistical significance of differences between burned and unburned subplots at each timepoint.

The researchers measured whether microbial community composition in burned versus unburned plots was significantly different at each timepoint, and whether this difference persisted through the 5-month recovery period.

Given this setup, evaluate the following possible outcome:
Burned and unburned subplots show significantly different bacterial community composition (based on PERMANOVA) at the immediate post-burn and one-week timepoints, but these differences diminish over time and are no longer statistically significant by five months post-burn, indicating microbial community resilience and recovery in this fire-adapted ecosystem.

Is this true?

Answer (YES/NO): NO